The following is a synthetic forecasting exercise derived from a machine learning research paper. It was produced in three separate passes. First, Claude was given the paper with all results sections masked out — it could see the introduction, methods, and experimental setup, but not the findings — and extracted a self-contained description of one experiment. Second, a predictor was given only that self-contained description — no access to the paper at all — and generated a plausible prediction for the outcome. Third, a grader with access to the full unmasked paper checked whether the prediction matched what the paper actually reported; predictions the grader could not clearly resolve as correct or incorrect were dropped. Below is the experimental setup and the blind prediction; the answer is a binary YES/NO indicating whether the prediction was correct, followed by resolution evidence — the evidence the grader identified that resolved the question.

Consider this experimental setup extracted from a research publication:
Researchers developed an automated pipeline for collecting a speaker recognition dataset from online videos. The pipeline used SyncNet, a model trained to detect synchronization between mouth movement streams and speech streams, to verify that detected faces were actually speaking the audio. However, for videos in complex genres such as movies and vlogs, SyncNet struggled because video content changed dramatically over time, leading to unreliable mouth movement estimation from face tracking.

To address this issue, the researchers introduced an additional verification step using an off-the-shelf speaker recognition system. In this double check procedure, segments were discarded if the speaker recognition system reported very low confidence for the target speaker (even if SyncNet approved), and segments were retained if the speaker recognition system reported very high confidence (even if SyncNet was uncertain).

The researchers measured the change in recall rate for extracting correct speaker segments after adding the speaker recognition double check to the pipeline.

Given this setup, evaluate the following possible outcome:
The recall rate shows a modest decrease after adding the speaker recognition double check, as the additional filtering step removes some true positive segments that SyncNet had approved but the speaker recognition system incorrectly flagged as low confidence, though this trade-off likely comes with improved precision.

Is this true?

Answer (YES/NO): NO